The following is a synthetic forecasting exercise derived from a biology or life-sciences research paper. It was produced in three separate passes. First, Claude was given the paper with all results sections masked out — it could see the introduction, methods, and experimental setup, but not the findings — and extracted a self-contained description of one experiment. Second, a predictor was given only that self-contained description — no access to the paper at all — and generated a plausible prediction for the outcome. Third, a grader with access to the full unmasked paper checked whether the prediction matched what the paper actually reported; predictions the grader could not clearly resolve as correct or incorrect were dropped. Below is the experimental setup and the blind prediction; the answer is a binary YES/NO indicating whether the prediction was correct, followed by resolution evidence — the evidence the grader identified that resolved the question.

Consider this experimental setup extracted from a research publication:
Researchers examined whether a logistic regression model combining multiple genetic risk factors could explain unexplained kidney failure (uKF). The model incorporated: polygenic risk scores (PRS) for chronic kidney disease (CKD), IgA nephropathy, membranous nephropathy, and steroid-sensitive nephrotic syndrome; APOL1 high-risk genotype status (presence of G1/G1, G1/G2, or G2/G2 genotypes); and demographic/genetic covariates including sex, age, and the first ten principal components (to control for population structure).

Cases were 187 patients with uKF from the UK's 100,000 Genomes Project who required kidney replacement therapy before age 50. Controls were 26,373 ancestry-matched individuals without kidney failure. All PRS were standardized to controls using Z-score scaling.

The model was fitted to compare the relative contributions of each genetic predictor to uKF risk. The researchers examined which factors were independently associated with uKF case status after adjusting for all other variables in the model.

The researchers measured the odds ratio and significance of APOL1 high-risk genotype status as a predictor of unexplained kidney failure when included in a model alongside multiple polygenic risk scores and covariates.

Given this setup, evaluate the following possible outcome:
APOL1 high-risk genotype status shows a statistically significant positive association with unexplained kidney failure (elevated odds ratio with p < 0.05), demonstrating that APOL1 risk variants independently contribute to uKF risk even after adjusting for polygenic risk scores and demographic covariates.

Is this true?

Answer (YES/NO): YES